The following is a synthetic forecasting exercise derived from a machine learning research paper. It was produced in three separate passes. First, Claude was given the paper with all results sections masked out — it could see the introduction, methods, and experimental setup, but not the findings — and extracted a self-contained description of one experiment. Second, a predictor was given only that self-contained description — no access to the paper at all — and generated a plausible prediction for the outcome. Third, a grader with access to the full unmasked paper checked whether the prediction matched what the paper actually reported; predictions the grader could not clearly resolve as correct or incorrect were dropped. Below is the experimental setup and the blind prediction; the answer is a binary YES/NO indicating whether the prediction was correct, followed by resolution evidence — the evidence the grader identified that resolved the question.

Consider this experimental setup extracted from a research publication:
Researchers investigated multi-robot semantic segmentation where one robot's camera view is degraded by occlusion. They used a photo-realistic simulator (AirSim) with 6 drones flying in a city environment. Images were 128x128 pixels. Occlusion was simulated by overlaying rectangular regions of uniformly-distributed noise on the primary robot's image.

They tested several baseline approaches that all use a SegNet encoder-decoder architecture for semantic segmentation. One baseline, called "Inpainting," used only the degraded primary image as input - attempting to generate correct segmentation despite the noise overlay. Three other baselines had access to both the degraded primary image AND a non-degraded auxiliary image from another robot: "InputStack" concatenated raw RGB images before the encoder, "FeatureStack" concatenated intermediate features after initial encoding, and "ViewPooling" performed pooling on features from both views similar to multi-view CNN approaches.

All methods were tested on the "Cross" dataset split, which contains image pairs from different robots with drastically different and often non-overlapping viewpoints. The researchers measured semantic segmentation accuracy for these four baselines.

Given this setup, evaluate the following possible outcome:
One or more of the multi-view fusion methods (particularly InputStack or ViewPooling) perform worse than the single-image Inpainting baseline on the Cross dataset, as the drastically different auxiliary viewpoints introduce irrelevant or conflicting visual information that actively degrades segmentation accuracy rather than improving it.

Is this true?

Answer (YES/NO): YES